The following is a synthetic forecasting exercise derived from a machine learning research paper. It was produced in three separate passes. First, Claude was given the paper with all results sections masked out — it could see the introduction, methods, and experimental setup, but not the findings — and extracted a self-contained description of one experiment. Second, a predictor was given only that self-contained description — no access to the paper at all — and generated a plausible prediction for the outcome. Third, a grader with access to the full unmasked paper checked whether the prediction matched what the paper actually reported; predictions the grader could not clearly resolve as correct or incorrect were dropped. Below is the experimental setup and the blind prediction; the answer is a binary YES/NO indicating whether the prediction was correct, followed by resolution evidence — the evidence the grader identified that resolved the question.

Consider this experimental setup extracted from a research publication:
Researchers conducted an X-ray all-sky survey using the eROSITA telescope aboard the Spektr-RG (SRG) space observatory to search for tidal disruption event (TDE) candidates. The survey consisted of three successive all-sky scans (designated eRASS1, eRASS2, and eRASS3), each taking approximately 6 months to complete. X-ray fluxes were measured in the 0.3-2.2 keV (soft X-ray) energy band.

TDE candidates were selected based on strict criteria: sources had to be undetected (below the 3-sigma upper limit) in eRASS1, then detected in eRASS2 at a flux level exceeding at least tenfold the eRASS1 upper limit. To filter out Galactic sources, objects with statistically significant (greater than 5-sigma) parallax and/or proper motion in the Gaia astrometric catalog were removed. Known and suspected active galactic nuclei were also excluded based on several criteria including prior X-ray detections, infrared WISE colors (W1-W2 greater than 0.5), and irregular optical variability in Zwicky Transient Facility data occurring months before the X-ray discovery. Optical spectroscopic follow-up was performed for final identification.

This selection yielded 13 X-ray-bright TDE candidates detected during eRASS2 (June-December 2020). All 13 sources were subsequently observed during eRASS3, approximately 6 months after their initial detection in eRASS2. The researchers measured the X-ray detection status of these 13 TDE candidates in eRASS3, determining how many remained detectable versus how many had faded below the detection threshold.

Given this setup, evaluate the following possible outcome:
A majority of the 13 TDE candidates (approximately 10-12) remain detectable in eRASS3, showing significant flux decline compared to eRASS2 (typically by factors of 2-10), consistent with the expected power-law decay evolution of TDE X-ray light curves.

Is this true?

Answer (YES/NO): NO